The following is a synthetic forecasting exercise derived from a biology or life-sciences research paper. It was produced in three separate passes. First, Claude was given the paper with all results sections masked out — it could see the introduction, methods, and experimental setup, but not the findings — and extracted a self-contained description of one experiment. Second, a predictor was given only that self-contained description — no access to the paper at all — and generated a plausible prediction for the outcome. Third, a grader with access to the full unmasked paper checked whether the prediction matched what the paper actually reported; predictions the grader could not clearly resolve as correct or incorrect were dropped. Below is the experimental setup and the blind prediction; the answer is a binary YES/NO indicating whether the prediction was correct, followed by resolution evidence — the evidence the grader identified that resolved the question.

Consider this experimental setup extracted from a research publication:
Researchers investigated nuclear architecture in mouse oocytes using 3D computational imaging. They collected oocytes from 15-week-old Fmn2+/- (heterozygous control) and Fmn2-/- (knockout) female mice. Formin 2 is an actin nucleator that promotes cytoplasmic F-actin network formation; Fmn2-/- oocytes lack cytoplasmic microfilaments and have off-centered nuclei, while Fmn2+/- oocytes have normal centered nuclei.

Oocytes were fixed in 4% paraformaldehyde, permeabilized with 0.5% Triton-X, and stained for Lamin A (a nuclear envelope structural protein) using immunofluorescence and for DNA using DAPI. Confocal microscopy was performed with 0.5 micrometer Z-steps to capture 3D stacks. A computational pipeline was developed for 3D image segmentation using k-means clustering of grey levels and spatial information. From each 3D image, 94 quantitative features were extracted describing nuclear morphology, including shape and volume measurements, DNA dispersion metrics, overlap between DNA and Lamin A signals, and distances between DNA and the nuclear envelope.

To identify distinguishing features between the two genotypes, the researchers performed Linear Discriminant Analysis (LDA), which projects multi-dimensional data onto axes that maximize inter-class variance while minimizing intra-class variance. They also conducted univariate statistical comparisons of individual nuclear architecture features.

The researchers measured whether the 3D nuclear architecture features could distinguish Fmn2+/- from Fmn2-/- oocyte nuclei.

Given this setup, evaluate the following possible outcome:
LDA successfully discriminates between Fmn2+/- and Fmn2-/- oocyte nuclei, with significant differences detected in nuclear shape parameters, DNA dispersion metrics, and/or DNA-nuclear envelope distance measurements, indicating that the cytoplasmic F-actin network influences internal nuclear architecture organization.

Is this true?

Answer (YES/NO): YES